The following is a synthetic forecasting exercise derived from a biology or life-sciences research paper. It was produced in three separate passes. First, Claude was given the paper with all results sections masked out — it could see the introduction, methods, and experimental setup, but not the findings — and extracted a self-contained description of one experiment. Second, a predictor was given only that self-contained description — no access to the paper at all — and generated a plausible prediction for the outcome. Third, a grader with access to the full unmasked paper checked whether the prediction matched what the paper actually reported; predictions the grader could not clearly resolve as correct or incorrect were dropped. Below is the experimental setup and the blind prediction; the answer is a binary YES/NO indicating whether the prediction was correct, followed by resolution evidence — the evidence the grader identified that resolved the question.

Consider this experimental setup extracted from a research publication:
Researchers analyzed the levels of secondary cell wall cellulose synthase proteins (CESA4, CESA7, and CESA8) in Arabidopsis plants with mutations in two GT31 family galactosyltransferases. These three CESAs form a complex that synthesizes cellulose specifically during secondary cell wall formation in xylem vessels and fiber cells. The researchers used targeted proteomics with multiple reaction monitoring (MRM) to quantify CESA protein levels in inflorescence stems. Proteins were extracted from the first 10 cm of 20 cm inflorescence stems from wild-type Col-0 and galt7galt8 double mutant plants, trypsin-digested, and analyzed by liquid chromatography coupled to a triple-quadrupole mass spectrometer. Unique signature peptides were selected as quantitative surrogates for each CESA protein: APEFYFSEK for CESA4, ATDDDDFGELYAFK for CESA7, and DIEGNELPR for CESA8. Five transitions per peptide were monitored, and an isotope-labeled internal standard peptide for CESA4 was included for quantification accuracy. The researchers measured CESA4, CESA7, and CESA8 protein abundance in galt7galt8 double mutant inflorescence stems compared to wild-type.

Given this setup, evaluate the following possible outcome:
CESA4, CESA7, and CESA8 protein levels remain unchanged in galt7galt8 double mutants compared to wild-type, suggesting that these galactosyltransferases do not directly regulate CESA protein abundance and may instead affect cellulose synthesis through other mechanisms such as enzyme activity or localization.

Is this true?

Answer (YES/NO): NO